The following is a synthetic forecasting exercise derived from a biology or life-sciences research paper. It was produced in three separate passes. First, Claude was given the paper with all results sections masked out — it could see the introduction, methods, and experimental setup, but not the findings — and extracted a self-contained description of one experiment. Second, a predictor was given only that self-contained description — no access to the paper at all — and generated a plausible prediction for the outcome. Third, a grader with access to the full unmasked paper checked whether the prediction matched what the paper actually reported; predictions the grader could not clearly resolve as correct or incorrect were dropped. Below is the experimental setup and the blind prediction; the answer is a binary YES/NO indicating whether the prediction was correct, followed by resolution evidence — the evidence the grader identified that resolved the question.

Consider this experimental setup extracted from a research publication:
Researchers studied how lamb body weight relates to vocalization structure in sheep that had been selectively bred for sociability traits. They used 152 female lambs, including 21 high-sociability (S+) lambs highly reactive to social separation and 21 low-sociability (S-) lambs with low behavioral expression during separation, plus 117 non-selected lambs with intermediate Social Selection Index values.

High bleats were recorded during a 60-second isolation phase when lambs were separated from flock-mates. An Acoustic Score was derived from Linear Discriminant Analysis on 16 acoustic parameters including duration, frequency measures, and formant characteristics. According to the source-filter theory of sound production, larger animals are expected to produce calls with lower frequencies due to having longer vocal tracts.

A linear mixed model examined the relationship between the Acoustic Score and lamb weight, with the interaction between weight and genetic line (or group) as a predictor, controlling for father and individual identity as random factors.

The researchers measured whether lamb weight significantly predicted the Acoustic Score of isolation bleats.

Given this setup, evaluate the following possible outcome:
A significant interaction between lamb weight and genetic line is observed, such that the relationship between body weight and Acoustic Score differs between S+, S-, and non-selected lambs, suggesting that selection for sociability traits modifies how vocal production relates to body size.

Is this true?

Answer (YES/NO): NO